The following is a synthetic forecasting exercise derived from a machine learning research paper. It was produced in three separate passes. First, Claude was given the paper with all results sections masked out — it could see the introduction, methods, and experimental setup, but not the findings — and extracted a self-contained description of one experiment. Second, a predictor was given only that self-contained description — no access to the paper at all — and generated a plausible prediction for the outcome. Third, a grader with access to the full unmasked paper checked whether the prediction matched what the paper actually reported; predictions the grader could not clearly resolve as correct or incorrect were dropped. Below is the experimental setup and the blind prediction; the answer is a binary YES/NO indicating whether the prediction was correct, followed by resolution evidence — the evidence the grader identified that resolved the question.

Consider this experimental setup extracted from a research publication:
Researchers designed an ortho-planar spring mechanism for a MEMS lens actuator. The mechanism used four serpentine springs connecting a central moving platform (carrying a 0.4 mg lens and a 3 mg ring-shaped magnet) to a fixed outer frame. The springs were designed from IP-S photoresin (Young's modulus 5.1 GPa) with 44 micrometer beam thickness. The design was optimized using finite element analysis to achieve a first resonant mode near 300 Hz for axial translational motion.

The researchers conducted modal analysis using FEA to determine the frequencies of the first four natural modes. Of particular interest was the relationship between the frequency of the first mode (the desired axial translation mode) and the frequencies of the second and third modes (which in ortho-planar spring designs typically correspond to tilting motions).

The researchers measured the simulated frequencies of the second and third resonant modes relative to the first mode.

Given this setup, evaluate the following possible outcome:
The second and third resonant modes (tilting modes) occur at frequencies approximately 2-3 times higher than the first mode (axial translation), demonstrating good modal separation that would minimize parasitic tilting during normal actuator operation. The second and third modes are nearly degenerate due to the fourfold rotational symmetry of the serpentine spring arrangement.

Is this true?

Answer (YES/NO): NO